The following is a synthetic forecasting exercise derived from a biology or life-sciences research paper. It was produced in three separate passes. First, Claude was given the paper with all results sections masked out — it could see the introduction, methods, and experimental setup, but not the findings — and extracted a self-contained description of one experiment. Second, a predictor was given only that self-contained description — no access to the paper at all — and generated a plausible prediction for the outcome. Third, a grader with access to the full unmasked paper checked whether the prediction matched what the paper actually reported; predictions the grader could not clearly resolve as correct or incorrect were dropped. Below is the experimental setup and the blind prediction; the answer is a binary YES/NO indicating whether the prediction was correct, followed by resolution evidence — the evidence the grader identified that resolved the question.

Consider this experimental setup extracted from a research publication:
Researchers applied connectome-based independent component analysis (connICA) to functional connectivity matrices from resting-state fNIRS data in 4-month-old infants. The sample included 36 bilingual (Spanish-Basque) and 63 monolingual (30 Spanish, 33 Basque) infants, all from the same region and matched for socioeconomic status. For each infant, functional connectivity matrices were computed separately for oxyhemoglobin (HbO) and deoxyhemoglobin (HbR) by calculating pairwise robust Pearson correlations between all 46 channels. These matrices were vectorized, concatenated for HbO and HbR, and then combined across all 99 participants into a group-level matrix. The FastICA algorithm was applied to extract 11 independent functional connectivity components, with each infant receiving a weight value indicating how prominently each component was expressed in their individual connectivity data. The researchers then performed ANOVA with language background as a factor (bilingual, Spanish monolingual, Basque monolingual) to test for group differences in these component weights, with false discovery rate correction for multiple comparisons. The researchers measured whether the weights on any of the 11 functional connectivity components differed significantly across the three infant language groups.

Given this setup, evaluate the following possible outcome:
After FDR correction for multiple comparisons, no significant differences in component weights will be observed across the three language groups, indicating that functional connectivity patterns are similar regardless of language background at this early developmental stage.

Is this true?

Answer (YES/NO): YES